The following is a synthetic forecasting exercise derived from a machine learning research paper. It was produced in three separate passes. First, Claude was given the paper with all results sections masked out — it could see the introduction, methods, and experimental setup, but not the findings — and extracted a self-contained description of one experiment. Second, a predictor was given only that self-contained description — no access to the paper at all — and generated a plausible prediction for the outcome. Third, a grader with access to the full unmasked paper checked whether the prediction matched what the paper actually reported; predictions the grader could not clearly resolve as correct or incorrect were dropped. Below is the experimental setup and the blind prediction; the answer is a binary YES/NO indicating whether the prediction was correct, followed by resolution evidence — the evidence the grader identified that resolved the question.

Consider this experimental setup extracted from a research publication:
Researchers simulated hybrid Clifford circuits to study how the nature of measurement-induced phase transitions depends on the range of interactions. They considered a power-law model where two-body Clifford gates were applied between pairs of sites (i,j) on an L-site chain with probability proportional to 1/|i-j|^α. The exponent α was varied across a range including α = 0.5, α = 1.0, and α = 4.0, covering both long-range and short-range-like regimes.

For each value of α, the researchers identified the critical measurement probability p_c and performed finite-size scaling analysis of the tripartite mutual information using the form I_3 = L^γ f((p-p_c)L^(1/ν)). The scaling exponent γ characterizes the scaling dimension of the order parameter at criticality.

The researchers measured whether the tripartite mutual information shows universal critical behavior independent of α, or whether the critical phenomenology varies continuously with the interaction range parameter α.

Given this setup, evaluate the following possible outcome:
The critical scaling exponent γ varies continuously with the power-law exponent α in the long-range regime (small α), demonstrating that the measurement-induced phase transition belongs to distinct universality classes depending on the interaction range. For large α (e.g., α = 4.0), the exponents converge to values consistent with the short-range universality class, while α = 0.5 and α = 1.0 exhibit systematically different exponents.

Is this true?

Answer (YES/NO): NO